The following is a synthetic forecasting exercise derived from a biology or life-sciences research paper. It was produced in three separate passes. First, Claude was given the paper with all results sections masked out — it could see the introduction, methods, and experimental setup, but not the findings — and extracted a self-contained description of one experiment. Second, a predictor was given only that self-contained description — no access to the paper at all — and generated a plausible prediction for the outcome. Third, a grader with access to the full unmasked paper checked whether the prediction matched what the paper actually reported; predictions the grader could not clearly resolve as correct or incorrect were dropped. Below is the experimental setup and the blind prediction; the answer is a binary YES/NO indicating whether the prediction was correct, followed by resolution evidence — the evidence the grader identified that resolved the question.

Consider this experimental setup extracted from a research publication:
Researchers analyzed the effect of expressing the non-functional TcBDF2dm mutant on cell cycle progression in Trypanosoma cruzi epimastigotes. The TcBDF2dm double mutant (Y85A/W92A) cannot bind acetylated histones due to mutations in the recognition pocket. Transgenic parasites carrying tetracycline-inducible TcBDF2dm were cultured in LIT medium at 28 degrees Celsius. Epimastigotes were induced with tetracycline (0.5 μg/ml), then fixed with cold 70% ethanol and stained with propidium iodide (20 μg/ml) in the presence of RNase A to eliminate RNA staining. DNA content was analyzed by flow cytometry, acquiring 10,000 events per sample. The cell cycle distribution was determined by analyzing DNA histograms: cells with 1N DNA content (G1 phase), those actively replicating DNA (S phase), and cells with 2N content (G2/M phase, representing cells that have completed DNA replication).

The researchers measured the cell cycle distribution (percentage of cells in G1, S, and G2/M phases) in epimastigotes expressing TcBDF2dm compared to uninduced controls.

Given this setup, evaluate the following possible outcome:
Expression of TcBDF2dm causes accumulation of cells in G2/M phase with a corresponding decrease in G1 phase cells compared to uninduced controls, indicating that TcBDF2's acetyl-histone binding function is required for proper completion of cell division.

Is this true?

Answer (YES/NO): NO